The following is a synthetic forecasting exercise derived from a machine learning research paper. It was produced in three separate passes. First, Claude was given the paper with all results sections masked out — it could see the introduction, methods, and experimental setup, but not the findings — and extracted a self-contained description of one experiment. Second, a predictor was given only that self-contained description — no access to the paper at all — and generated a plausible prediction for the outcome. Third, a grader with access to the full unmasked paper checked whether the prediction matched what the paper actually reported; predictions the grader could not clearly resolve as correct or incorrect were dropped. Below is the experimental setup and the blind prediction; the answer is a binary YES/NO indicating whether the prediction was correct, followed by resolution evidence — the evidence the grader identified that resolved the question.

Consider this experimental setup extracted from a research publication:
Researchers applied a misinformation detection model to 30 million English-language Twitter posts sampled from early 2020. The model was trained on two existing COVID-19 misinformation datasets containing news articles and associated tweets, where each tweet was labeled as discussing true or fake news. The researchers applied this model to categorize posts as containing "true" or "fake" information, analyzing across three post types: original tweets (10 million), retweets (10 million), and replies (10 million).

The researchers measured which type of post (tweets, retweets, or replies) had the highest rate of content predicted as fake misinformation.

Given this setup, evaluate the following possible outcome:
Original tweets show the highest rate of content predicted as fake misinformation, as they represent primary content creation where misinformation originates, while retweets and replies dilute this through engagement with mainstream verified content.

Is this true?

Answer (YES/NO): NO